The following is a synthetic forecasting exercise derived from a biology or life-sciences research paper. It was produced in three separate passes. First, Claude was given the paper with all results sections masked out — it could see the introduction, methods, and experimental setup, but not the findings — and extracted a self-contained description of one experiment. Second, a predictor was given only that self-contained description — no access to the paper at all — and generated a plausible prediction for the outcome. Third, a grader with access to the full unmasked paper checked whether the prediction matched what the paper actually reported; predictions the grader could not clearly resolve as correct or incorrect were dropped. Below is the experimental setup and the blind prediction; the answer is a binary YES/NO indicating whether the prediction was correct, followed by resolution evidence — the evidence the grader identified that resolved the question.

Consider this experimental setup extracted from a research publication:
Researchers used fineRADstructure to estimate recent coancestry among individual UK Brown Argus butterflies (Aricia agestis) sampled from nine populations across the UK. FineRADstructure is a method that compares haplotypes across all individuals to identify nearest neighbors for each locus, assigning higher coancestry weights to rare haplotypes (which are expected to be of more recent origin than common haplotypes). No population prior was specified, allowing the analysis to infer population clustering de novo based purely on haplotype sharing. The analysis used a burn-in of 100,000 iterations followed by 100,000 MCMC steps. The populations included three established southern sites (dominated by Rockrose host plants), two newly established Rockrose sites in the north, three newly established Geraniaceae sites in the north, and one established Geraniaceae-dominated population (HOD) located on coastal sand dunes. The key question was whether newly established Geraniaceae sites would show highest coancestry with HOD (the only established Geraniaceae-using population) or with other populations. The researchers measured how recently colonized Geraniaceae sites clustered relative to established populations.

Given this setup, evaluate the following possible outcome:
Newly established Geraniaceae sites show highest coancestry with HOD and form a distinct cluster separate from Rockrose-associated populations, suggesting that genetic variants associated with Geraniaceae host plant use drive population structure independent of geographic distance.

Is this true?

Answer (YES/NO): NO